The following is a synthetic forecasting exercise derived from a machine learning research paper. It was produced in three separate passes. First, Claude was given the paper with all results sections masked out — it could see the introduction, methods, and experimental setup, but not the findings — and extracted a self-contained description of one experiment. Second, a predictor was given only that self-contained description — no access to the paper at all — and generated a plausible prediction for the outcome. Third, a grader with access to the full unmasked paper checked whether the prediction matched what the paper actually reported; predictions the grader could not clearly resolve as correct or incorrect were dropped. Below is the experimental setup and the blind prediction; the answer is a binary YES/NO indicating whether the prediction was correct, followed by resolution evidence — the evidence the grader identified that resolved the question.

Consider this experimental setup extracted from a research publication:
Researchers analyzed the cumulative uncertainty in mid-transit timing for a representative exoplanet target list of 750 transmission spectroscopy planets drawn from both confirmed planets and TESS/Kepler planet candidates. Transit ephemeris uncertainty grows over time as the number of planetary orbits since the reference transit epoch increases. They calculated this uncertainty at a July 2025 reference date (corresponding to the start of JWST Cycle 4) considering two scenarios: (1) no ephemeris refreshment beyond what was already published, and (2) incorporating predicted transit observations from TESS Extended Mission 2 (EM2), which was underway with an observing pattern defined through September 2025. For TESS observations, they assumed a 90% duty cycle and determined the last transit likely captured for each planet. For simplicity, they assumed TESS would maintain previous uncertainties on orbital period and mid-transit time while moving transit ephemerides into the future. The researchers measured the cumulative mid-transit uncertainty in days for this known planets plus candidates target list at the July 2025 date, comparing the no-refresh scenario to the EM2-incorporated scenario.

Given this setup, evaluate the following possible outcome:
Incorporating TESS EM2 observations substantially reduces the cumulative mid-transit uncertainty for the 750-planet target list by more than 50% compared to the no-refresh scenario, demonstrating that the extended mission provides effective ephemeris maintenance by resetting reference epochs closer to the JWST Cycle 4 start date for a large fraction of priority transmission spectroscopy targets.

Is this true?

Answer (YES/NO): YES